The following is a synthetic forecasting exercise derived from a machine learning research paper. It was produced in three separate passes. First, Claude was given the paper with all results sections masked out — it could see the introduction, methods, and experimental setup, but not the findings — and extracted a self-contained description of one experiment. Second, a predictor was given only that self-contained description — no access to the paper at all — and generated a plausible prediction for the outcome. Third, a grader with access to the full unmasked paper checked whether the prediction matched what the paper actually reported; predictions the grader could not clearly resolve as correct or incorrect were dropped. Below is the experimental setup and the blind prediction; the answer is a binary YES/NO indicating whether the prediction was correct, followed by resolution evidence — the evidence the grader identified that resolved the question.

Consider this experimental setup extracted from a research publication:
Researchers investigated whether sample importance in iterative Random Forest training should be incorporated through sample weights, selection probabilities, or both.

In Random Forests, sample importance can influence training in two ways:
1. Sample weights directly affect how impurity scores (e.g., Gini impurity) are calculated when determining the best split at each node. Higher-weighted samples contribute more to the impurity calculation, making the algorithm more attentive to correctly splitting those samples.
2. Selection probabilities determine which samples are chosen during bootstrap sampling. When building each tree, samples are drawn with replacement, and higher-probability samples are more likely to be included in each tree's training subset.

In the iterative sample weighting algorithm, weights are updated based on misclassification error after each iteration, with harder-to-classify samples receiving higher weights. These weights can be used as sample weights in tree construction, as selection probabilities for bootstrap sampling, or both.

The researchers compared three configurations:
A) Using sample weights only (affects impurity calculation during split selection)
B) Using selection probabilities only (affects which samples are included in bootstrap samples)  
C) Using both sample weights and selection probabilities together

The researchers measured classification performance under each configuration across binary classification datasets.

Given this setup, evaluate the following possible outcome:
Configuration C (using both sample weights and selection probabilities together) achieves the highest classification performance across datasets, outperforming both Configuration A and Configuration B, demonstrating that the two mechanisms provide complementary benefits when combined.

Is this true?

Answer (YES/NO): YES